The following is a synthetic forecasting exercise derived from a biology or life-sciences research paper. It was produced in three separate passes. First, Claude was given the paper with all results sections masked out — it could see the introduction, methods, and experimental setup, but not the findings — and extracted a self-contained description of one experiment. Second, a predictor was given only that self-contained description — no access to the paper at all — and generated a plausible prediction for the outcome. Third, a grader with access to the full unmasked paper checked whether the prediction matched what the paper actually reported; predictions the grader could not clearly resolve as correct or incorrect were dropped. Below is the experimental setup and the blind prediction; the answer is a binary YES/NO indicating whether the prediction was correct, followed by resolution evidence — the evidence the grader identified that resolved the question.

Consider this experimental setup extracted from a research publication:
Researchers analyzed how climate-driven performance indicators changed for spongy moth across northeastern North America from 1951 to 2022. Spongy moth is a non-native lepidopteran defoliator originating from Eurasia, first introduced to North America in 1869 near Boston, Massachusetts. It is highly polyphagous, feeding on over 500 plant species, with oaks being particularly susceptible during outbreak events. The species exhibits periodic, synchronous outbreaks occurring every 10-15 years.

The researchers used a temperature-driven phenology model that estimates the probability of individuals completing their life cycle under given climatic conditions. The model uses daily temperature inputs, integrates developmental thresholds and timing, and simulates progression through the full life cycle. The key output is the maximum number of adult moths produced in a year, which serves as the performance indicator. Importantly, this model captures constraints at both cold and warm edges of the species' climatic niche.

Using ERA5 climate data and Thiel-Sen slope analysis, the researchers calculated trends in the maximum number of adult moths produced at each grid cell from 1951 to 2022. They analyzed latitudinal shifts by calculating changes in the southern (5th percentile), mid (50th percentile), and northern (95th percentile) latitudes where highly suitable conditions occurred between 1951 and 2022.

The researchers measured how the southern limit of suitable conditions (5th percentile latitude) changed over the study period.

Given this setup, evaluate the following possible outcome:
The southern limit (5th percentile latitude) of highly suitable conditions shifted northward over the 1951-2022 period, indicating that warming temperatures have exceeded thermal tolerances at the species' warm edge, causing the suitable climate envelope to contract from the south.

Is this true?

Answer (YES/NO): NO